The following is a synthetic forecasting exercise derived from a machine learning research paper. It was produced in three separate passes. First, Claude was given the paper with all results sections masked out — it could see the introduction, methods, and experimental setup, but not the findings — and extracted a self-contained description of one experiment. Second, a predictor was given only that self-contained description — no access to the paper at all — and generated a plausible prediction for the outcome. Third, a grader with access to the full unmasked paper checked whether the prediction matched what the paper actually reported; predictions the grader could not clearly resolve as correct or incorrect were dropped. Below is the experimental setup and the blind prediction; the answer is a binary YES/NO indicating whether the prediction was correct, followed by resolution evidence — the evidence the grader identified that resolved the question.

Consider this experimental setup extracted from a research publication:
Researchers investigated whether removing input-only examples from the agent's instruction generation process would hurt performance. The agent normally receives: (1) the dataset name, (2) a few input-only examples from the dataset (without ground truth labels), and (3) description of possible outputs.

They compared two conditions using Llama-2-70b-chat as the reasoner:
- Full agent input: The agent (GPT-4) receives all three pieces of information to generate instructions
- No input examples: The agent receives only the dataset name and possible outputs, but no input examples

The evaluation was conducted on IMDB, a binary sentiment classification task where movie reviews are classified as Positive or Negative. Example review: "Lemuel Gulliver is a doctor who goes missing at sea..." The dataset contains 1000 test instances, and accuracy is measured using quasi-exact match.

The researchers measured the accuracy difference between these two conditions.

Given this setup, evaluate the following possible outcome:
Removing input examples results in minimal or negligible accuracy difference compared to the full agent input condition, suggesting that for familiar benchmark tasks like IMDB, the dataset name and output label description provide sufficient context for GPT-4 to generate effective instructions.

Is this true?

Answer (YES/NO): NO